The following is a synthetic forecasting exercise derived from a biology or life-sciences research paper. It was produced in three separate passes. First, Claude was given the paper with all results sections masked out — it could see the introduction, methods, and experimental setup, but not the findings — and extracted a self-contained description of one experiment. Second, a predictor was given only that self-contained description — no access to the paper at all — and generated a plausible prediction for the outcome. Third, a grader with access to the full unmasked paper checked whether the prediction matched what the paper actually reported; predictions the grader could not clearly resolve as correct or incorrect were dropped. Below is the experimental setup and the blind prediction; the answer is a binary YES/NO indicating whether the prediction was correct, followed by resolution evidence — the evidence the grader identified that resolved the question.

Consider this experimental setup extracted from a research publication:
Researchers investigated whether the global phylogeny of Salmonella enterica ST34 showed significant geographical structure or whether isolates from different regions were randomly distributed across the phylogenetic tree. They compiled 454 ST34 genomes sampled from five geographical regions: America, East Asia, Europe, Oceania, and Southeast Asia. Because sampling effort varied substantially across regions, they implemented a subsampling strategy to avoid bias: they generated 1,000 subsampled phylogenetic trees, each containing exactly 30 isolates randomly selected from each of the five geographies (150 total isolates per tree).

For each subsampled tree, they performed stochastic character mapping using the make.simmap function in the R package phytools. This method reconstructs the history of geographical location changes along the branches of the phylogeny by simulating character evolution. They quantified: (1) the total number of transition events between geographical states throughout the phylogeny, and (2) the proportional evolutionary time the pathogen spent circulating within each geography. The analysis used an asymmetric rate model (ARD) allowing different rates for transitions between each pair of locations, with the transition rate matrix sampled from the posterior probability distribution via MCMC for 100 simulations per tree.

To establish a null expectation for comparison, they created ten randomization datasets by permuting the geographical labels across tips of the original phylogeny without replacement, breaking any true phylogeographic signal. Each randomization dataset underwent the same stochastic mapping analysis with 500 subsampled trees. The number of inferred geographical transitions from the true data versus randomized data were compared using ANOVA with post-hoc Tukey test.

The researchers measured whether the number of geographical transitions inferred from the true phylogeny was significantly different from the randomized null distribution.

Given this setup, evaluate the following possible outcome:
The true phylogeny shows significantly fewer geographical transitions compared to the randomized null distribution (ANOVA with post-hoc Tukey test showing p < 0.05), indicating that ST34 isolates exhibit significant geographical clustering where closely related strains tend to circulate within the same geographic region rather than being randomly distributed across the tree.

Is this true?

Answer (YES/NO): NO